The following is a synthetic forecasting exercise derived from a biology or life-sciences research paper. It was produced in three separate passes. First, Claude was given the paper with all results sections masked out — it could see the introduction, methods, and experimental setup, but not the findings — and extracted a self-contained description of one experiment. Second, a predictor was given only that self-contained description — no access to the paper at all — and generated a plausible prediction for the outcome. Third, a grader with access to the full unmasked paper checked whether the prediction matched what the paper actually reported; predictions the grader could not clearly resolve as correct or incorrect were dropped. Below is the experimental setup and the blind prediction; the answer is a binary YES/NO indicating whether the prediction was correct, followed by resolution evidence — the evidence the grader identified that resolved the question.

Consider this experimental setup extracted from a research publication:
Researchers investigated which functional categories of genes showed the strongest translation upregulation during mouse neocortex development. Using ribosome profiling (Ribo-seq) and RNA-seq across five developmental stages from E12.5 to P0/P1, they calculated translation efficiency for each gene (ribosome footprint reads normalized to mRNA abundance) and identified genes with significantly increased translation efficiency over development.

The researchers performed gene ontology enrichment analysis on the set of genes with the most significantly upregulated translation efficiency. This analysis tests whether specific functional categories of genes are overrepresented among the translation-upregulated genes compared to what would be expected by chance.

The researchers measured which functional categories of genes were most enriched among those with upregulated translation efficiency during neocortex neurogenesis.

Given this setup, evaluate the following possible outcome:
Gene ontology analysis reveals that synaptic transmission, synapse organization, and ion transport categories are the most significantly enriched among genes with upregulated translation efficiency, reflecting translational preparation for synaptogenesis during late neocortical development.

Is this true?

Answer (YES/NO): NO